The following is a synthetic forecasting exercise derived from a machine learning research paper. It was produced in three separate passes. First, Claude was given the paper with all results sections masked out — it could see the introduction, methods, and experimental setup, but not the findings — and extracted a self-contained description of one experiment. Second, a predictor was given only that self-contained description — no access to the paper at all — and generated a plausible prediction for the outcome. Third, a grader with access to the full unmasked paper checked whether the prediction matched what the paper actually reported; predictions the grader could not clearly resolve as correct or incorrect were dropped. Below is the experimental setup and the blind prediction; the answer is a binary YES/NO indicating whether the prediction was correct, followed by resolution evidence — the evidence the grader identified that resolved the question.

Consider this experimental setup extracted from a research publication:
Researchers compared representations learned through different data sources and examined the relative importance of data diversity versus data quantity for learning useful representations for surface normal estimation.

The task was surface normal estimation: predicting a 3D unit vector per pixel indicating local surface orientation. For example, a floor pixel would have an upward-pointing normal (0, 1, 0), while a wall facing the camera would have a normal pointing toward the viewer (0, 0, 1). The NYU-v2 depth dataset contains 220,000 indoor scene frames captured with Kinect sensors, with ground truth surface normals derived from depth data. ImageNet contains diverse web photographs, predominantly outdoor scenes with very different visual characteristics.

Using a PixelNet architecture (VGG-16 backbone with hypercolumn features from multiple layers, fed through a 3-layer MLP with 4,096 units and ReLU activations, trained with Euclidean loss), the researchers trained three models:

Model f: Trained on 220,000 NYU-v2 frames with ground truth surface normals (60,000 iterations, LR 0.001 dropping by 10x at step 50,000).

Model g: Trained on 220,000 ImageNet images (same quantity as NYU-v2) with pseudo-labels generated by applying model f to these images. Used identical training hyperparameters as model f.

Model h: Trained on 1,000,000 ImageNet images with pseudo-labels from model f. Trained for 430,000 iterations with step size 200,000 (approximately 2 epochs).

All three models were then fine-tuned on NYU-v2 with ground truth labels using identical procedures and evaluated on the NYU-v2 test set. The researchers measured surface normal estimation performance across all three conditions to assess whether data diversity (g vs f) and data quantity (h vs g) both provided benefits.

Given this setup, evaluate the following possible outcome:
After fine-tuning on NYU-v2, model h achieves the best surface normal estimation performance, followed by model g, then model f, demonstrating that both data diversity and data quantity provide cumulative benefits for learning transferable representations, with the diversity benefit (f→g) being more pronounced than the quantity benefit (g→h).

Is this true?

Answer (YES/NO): NO